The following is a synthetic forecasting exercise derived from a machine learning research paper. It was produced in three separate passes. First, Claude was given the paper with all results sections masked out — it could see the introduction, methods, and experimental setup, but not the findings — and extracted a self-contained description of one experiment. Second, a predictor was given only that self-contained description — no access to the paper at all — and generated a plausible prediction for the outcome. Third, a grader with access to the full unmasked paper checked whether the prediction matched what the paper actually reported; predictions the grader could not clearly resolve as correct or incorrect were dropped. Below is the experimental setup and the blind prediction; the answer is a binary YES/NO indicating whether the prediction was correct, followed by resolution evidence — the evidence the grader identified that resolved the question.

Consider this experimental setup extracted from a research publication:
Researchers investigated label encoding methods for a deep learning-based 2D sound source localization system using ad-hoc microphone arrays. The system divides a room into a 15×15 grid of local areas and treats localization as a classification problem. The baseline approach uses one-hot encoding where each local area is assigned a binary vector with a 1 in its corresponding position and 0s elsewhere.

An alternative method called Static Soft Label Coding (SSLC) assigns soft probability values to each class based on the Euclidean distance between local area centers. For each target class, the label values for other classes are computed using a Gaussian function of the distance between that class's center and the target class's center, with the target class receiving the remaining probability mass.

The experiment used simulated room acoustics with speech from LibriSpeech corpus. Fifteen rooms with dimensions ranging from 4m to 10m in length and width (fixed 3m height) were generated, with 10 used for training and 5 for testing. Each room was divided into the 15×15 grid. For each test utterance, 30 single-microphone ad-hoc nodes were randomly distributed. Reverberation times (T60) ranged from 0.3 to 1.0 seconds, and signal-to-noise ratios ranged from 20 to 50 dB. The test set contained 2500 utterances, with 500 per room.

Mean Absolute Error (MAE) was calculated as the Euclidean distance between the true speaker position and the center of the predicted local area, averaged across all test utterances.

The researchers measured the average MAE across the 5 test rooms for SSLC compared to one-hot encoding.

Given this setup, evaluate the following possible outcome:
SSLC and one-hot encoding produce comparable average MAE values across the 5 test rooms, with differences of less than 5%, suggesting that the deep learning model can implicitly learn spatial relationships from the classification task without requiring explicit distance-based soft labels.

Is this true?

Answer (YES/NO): YES